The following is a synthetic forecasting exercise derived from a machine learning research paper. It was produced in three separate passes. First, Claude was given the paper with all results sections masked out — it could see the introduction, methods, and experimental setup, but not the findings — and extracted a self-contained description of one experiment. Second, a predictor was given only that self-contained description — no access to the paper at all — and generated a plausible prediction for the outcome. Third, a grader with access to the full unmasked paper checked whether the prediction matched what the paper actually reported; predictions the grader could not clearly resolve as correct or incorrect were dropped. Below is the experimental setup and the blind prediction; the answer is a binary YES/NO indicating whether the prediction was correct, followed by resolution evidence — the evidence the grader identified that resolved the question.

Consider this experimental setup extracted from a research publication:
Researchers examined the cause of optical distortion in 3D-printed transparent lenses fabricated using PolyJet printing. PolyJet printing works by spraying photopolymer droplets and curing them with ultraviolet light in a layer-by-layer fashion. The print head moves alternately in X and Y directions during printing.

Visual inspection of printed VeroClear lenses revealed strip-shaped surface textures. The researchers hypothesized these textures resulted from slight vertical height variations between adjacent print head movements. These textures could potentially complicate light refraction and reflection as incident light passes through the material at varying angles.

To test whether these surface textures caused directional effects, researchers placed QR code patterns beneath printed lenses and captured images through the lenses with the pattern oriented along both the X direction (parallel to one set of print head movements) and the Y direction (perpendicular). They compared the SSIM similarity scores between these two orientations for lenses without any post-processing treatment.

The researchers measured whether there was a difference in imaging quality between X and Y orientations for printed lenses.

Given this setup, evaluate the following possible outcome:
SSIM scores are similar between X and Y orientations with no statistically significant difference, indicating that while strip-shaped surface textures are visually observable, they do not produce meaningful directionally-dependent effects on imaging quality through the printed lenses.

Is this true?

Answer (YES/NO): NO